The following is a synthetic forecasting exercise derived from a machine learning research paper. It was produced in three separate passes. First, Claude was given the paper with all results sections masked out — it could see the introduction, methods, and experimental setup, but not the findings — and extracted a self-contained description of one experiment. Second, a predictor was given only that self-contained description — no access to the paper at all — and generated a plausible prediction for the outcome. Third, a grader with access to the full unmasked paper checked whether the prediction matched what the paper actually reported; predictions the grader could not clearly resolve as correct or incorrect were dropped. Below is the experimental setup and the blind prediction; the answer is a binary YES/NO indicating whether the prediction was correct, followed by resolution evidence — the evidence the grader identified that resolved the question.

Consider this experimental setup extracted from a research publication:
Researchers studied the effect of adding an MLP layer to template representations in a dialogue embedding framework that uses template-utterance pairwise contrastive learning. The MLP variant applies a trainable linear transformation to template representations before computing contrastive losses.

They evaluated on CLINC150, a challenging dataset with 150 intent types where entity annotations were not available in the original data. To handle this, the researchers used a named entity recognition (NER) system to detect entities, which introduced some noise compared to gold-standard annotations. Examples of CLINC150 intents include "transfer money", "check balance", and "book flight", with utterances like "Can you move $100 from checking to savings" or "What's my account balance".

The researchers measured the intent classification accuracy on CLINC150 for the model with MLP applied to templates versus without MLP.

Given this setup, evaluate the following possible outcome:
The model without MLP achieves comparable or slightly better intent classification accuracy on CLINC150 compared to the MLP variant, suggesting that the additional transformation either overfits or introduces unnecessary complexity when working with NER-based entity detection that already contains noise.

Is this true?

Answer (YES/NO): NO